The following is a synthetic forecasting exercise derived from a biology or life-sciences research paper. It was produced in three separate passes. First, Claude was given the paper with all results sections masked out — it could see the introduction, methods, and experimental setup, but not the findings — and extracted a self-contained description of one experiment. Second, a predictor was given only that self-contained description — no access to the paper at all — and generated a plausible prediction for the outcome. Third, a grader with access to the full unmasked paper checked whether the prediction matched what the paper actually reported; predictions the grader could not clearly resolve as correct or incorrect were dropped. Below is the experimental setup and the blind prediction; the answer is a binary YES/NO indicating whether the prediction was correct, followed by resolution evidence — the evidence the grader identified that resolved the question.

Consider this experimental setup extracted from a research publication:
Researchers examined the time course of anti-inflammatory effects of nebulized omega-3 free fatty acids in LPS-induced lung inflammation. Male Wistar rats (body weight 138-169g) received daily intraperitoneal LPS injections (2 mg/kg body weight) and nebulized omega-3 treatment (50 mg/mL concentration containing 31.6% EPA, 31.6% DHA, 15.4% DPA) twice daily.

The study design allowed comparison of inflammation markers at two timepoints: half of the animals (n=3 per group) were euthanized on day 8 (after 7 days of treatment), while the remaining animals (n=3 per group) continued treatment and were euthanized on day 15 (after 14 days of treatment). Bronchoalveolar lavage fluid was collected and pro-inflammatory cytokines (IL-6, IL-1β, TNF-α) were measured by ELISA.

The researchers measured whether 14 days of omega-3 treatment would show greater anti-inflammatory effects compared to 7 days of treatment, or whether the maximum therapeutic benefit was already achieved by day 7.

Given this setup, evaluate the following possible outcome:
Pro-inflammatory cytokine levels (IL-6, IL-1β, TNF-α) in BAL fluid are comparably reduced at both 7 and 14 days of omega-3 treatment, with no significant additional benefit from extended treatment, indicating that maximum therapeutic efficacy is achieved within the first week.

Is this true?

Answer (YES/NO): NO